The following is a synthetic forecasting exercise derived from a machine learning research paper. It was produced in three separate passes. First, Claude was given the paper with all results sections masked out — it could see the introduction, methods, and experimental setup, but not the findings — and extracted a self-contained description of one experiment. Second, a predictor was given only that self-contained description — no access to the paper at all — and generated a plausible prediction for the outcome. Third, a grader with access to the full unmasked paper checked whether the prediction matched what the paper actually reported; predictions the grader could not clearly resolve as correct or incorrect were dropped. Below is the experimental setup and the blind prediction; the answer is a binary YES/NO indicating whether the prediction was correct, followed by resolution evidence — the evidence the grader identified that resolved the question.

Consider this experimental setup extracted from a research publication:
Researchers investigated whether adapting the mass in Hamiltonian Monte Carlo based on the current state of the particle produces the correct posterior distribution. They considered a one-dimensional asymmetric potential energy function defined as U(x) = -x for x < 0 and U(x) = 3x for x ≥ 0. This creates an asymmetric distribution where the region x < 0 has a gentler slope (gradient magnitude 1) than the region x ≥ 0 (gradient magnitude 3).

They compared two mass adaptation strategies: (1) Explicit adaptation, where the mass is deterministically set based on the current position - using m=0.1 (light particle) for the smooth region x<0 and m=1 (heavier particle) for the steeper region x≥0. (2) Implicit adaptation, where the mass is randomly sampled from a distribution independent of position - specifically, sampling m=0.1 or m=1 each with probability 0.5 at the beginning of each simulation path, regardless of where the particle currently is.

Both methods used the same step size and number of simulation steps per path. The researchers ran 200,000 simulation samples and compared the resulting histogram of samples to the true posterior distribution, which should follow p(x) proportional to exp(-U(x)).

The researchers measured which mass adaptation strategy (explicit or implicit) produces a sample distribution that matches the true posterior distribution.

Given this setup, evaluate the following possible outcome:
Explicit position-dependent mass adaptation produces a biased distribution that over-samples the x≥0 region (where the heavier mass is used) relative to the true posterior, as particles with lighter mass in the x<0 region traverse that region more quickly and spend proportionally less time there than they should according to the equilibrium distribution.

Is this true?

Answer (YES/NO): NO